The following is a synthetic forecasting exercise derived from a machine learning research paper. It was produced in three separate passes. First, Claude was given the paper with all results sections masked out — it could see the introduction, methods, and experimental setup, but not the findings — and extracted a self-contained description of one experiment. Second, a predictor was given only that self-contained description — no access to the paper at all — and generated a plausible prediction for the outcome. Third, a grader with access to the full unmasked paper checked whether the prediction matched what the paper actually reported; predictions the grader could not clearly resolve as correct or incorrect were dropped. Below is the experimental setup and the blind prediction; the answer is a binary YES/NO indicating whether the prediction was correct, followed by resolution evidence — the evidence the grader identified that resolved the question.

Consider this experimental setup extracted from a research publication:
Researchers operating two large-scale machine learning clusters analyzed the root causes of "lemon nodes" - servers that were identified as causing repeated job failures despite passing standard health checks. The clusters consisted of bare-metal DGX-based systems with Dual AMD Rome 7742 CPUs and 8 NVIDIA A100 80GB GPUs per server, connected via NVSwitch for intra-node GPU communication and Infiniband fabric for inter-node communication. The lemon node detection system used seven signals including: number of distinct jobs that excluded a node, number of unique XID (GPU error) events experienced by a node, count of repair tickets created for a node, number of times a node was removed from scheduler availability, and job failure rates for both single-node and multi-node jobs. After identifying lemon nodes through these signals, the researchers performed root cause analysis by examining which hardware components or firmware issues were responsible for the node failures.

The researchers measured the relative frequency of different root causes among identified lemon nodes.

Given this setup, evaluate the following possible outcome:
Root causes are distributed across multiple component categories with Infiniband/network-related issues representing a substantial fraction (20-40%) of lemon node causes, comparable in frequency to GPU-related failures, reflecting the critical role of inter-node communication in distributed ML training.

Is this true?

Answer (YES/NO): NO